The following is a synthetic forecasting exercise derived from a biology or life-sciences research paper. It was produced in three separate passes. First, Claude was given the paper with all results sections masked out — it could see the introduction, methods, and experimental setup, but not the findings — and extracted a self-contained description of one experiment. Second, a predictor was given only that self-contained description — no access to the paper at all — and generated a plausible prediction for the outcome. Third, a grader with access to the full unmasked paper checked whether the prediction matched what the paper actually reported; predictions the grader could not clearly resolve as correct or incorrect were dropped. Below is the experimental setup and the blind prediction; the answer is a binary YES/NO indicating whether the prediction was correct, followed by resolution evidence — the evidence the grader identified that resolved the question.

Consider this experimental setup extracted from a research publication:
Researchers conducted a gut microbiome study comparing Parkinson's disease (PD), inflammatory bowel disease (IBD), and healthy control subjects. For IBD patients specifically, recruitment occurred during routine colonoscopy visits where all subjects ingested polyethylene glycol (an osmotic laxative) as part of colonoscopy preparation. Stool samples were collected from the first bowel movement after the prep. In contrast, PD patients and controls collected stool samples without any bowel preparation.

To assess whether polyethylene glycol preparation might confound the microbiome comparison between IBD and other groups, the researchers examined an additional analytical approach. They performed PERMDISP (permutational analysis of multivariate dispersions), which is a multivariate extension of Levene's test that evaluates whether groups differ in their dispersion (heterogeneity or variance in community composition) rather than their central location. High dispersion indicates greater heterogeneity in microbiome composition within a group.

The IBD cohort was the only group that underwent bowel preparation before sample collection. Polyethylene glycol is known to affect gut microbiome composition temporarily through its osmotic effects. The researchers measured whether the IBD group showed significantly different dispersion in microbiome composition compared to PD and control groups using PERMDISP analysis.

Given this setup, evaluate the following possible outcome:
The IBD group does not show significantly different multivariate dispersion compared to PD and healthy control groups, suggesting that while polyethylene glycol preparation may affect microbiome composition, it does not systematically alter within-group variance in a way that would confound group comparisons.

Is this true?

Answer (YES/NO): NO